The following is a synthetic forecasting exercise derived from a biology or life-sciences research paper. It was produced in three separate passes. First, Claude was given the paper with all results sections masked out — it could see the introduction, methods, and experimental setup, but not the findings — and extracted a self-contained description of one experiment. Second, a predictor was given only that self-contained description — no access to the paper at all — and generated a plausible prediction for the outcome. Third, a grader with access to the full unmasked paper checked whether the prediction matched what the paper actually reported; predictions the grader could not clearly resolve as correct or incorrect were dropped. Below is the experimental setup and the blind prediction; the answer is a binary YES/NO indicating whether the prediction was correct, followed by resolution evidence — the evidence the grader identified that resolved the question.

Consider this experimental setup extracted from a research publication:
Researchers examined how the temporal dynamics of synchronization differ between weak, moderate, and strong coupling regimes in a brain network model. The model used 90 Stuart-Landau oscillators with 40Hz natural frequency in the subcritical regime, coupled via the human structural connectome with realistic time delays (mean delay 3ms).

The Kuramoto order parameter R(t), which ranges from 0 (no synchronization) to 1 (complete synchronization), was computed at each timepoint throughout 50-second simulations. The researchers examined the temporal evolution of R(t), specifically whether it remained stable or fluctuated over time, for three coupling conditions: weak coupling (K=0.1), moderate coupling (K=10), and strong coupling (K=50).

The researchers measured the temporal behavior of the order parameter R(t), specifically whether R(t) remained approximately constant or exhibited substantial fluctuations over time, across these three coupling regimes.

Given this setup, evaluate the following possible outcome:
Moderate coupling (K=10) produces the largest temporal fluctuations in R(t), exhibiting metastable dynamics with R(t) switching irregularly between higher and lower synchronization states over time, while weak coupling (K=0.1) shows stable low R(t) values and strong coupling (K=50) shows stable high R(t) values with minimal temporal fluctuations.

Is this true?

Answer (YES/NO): YES